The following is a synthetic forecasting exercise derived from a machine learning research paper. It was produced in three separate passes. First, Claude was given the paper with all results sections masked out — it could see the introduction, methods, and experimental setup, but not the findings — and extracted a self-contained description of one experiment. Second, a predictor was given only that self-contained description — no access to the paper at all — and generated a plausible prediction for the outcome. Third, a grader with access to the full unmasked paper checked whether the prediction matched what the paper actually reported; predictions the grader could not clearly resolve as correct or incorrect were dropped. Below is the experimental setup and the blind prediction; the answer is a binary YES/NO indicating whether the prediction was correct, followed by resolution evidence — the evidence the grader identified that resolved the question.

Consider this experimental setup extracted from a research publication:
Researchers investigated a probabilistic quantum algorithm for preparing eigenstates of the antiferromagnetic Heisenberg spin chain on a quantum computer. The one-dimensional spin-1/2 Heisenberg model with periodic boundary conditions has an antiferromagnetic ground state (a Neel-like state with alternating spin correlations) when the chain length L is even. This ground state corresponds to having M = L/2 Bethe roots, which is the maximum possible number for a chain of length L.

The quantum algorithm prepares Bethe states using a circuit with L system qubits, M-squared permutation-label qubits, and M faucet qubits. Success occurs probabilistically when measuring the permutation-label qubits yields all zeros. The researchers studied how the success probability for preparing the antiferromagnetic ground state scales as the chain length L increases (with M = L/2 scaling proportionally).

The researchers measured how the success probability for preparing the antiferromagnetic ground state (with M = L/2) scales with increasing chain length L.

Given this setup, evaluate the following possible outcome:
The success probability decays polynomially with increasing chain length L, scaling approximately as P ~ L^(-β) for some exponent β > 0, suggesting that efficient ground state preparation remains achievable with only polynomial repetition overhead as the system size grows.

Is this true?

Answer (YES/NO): NO